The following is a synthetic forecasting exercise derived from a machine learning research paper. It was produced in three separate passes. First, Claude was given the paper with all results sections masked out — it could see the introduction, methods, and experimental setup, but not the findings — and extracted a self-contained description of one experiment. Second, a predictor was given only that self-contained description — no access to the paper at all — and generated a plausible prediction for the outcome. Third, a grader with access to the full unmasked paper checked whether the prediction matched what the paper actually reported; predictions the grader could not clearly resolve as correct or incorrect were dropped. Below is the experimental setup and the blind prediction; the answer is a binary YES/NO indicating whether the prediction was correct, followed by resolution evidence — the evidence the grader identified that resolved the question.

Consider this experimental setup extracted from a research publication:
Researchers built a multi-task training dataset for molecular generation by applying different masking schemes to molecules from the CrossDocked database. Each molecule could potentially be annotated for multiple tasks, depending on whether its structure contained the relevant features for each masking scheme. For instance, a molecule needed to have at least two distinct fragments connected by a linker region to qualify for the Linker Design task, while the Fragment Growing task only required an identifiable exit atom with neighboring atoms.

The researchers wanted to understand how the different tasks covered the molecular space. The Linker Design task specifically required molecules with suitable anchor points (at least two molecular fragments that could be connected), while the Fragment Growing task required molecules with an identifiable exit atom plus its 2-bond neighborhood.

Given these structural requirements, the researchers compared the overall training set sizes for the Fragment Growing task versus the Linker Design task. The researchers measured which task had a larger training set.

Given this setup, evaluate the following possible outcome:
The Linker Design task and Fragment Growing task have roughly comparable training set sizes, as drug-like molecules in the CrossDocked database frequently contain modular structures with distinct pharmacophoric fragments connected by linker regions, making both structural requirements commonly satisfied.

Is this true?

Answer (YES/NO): NO